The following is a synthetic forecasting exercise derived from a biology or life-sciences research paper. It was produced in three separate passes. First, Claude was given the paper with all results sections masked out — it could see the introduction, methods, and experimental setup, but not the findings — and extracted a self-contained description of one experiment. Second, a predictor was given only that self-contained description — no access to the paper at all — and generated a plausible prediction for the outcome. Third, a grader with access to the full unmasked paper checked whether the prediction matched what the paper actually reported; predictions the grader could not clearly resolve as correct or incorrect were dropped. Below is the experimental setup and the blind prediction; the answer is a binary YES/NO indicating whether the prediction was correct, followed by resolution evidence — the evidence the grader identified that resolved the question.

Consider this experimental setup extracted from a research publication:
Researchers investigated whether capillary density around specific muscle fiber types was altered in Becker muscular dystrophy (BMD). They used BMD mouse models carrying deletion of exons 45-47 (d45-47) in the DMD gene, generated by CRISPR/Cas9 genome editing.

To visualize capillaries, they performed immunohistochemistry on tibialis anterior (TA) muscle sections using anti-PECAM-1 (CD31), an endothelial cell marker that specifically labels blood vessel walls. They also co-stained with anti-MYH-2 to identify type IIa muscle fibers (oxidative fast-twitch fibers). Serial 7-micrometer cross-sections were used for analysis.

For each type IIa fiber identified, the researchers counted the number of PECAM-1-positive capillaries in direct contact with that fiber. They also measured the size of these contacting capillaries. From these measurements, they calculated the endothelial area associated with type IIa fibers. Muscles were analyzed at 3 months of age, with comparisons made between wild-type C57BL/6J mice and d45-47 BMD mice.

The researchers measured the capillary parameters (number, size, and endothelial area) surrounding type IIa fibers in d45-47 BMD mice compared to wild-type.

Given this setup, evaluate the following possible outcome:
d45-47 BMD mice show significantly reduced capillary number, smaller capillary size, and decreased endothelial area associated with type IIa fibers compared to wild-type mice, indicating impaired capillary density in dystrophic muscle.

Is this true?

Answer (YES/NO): NO